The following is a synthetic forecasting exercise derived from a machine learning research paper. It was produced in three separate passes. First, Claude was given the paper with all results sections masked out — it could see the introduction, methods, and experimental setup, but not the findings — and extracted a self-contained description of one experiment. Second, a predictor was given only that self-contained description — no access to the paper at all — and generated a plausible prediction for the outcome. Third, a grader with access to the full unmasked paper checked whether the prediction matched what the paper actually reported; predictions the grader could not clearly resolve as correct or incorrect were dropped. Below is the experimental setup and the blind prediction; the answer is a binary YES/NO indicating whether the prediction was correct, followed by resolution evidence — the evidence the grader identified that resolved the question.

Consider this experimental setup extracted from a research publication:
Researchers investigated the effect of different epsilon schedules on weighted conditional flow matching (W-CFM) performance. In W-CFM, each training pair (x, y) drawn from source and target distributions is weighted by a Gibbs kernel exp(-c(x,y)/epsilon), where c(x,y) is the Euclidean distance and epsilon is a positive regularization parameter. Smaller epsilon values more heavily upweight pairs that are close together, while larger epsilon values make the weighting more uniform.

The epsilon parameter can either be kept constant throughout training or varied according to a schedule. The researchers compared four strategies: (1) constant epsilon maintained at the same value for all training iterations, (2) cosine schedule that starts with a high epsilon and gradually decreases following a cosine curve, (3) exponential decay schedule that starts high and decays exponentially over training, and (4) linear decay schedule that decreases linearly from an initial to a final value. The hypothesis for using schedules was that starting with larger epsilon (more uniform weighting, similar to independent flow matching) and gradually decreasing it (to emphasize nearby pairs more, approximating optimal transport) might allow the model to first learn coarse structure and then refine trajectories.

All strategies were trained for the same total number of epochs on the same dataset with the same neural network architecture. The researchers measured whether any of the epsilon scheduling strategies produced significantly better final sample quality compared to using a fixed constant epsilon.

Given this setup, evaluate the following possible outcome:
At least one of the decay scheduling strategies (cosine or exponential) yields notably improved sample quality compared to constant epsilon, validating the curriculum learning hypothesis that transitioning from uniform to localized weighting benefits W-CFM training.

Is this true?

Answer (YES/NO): NO